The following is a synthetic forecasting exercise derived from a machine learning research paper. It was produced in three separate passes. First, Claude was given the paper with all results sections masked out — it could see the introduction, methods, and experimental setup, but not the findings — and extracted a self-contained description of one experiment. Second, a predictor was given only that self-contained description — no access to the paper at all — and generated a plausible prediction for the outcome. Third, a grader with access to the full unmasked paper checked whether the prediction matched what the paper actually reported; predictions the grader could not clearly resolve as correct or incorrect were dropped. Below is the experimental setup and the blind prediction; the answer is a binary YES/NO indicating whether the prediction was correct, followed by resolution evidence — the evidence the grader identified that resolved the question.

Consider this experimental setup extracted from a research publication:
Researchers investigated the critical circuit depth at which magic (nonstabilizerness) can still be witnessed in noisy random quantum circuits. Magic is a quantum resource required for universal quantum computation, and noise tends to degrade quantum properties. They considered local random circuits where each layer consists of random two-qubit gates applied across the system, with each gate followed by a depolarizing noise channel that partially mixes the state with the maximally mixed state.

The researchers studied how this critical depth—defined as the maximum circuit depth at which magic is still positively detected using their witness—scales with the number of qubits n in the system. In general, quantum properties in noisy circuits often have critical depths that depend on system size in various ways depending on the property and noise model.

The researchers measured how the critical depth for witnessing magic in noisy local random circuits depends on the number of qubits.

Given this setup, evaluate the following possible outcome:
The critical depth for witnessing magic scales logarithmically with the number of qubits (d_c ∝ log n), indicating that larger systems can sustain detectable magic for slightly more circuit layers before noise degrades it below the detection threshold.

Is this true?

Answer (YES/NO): NO